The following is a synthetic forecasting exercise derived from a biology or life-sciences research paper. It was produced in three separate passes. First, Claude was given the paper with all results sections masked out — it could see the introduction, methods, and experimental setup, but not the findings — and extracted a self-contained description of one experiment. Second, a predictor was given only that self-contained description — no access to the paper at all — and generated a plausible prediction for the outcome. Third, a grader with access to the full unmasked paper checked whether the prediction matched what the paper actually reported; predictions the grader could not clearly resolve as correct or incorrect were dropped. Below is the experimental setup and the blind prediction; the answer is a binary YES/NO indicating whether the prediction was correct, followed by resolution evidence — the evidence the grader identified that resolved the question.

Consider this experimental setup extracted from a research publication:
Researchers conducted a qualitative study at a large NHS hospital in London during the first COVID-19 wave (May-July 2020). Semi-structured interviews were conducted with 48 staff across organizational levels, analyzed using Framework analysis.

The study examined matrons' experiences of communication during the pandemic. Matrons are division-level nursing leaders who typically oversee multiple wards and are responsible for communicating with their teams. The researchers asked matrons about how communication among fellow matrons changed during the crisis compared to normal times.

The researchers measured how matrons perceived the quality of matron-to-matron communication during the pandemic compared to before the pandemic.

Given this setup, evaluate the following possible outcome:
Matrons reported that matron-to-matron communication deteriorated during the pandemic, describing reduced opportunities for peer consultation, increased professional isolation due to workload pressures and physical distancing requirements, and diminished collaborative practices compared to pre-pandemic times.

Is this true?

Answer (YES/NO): NO